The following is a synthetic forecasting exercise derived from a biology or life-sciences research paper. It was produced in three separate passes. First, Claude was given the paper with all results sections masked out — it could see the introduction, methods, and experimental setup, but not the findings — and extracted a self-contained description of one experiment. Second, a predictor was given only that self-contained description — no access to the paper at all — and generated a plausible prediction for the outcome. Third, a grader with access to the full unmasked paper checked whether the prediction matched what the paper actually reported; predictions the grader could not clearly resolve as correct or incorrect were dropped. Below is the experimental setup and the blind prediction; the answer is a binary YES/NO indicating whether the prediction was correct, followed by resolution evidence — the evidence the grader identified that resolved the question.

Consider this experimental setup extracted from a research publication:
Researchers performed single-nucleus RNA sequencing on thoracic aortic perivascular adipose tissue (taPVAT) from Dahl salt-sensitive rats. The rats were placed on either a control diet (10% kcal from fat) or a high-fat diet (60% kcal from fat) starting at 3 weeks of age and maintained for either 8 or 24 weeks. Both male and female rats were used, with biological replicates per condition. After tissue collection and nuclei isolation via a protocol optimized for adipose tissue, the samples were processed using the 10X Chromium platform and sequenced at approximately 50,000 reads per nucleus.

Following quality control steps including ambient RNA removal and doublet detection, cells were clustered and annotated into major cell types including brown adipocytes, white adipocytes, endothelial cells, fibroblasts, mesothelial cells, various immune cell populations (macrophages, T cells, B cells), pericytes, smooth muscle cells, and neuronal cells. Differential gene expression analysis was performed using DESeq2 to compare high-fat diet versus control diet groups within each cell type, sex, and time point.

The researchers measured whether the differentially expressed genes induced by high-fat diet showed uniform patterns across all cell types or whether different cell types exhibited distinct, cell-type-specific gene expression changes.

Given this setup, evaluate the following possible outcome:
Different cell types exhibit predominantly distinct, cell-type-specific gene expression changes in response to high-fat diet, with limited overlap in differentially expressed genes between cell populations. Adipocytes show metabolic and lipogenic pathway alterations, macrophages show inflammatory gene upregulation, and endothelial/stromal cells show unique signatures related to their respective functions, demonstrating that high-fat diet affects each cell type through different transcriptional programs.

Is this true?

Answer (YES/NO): NO